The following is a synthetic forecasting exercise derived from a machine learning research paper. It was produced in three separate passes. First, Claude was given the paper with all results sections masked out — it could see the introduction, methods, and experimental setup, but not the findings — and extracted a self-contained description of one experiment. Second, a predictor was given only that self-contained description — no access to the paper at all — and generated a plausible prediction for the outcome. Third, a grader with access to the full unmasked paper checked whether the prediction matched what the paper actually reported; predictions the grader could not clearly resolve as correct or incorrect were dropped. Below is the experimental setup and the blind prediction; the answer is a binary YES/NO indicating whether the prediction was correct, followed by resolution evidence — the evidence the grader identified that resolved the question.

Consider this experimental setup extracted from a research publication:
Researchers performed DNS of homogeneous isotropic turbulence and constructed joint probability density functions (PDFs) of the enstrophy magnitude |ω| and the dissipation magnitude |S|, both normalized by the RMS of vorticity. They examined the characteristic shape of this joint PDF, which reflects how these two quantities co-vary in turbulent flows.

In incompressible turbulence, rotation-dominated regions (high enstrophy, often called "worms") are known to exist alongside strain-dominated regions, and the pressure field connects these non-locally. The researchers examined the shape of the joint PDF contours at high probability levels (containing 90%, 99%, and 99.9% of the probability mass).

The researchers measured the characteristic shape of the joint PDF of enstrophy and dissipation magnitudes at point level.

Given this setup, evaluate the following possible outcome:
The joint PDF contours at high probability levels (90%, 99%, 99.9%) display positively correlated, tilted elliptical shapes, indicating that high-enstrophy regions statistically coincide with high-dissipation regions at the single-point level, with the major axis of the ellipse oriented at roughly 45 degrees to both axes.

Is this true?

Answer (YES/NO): NO